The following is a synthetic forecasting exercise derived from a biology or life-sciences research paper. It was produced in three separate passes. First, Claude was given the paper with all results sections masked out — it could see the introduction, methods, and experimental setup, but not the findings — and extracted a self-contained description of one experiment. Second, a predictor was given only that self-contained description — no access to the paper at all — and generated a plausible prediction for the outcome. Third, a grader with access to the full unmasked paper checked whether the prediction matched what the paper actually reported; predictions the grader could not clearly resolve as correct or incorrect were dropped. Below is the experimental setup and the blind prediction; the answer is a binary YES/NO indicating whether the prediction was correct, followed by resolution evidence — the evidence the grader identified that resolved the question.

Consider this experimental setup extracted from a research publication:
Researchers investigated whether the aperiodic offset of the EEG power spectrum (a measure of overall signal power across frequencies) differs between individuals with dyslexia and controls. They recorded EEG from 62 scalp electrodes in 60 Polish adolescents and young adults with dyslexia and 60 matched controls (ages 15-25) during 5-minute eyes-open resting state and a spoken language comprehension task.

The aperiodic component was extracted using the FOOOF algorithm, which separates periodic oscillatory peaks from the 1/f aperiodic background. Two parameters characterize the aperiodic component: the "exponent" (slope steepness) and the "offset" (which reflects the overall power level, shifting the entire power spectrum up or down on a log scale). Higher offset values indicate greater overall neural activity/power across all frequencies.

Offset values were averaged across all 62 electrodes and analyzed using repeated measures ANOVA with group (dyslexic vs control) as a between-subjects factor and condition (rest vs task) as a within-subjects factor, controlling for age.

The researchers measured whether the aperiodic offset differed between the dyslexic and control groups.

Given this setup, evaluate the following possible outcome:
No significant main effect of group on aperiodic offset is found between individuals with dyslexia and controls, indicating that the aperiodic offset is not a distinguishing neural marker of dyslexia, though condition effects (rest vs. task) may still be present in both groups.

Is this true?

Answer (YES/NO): YES